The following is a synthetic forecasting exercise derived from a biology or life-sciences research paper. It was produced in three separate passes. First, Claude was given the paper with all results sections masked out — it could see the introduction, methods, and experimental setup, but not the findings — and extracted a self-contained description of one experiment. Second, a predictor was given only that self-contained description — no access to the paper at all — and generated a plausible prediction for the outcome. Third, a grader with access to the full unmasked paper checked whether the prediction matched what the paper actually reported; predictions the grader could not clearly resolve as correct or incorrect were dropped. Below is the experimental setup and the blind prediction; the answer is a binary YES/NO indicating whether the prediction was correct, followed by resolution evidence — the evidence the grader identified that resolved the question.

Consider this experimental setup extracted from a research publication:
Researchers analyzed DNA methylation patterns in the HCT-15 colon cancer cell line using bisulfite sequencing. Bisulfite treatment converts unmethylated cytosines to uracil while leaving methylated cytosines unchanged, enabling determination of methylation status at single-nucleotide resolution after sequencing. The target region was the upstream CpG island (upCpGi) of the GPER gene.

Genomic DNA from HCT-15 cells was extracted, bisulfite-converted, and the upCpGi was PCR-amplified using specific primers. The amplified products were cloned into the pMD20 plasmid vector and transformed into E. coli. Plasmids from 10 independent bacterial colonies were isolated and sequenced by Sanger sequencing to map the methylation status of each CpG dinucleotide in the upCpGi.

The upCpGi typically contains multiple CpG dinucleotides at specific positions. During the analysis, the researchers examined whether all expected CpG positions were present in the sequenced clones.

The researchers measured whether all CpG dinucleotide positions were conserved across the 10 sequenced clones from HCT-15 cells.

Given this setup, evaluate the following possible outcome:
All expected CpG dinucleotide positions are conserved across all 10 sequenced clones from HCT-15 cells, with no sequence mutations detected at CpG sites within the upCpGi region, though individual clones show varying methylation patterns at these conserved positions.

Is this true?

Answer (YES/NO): NO